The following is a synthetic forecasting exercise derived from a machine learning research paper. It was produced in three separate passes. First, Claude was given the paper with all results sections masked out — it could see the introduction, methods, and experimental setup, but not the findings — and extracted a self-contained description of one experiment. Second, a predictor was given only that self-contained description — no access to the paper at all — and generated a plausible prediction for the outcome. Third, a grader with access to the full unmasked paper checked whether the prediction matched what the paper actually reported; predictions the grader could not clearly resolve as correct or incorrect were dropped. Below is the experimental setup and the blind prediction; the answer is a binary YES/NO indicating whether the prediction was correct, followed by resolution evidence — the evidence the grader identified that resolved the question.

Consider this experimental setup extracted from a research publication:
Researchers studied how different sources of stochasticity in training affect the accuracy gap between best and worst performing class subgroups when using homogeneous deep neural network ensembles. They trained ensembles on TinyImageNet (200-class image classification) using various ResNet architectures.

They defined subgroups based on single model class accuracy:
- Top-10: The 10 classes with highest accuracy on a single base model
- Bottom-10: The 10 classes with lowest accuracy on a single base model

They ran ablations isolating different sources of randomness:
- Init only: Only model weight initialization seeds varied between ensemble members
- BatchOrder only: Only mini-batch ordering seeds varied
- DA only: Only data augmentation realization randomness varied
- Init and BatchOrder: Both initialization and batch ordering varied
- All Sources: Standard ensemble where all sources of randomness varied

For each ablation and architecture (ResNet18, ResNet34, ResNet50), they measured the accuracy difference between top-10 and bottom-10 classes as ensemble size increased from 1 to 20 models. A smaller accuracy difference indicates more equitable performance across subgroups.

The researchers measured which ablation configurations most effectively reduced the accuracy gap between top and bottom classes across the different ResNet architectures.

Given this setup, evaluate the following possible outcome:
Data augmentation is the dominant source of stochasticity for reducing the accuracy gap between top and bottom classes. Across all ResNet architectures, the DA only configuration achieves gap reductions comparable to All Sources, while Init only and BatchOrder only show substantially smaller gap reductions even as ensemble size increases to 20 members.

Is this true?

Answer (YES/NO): NO